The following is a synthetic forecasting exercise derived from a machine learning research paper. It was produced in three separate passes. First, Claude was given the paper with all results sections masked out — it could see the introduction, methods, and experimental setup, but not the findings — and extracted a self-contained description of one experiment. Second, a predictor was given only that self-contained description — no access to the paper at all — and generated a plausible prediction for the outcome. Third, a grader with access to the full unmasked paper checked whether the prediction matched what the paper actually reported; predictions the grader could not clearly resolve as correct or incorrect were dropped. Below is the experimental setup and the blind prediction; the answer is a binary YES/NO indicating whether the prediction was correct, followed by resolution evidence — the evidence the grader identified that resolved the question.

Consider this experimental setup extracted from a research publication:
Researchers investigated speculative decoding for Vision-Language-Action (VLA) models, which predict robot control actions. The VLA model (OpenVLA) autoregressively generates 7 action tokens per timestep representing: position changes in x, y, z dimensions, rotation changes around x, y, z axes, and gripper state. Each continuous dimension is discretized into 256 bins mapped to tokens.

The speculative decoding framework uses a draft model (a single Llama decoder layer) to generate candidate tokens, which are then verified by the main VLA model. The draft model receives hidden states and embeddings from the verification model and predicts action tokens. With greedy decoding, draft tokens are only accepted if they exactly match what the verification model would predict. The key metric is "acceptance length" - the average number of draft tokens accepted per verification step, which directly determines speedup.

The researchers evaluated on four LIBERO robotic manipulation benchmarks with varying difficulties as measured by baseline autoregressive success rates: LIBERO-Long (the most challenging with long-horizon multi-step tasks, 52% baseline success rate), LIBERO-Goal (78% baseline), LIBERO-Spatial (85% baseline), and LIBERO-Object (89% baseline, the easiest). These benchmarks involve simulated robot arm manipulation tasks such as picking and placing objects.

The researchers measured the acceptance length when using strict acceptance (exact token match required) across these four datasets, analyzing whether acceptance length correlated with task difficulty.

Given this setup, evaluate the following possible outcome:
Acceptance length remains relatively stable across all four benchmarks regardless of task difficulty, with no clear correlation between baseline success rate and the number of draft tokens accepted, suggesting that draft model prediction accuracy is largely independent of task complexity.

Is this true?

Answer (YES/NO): YES